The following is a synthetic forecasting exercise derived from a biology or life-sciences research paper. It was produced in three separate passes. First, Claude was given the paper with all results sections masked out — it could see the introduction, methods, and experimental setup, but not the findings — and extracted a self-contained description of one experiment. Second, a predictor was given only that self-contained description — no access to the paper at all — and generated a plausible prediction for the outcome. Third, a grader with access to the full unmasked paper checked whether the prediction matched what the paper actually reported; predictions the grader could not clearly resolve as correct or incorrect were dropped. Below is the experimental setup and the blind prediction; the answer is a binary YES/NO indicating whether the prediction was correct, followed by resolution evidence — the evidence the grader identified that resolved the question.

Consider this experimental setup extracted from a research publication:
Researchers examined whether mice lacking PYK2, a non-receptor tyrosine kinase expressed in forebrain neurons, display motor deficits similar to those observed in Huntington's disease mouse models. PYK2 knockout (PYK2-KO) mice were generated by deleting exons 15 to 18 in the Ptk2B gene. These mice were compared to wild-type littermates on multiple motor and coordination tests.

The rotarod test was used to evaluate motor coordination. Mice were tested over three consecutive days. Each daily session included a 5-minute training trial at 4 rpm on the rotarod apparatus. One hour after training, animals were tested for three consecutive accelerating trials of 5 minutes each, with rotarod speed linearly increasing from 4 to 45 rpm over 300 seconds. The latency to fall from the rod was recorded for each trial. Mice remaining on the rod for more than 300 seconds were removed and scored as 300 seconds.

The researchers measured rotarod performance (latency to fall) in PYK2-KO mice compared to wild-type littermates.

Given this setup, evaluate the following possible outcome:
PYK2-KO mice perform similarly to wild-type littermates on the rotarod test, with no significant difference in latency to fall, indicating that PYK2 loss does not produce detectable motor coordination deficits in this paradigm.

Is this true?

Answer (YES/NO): YES